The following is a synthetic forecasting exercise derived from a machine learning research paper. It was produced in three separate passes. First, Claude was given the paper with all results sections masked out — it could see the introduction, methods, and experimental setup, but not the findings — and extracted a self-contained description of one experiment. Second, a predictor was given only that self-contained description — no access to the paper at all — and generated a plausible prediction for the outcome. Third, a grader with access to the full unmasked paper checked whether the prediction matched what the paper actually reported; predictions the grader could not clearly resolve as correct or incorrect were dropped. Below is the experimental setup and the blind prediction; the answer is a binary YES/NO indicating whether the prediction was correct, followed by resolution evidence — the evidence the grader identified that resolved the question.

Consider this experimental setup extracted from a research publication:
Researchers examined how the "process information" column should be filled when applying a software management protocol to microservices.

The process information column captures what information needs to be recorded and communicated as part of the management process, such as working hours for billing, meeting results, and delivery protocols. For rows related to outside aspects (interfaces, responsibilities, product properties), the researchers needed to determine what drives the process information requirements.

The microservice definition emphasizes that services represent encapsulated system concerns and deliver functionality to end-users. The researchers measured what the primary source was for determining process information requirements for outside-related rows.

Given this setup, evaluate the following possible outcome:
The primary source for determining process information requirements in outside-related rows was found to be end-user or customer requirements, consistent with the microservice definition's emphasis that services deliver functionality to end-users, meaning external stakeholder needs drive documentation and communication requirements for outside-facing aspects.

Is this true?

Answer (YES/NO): NO